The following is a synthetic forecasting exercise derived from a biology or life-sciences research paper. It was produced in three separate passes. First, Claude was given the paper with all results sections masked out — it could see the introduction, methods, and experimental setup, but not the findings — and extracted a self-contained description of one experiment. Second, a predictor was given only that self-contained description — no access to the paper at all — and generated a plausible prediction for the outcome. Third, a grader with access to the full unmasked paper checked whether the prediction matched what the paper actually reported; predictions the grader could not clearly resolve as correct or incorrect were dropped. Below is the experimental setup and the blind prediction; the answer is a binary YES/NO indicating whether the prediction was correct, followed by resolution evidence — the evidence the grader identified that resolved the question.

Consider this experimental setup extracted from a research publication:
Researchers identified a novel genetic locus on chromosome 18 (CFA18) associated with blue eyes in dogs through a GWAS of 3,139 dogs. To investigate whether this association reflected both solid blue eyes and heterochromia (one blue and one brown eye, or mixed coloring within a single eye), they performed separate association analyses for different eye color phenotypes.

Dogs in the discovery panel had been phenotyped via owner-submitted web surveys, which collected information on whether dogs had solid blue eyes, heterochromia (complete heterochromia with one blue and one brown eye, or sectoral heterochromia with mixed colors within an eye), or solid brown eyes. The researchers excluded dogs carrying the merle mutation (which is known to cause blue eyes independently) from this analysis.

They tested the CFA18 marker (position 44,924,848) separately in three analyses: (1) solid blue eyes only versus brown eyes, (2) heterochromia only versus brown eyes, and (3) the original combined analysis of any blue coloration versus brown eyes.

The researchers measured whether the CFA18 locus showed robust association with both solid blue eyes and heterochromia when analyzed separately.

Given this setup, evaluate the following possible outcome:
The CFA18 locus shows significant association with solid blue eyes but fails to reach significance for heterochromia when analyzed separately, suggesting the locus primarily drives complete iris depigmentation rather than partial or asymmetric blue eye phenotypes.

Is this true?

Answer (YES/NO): NO